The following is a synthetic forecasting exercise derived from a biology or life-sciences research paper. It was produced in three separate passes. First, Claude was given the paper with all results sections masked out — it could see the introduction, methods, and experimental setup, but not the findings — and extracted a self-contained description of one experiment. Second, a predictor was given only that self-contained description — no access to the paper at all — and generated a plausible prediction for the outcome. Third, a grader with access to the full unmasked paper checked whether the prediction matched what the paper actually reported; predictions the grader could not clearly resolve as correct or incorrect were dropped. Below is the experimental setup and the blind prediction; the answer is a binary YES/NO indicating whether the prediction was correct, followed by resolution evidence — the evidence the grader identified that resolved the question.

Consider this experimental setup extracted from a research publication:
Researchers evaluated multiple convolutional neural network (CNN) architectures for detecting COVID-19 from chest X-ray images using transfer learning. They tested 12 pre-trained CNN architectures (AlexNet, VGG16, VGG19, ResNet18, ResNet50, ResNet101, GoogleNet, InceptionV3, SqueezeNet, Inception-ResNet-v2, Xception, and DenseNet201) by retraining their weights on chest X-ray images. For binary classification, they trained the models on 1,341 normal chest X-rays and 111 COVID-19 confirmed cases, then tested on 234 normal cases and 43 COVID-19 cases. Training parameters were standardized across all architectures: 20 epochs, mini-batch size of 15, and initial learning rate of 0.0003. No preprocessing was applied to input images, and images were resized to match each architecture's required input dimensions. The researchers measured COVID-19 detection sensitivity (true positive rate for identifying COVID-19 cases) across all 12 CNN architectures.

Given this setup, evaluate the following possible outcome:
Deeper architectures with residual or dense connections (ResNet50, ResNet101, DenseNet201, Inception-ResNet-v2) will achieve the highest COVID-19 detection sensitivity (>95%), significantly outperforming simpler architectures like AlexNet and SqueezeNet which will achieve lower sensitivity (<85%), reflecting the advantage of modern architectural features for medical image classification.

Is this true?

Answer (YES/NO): NO